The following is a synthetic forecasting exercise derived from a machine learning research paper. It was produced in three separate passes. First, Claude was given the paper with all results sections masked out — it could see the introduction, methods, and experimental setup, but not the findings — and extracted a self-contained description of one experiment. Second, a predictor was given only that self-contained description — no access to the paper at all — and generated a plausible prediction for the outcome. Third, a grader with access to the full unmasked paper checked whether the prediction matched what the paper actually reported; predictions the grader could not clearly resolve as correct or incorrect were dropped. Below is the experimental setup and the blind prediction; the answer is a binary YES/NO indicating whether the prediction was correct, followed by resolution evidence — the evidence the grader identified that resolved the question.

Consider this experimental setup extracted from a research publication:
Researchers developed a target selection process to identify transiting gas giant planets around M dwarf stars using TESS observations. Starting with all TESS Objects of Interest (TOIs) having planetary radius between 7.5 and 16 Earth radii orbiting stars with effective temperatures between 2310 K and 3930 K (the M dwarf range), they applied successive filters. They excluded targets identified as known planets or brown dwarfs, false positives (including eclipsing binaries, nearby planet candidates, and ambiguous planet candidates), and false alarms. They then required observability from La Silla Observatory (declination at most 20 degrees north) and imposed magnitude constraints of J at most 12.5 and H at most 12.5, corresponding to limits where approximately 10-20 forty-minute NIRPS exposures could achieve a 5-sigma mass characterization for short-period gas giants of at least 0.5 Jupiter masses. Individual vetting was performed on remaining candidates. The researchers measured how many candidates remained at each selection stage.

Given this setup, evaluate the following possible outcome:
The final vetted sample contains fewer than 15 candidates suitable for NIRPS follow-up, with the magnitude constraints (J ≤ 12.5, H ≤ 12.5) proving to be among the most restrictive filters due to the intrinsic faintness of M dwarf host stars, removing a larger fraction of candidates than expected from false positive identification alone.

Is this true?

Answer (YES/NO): YES